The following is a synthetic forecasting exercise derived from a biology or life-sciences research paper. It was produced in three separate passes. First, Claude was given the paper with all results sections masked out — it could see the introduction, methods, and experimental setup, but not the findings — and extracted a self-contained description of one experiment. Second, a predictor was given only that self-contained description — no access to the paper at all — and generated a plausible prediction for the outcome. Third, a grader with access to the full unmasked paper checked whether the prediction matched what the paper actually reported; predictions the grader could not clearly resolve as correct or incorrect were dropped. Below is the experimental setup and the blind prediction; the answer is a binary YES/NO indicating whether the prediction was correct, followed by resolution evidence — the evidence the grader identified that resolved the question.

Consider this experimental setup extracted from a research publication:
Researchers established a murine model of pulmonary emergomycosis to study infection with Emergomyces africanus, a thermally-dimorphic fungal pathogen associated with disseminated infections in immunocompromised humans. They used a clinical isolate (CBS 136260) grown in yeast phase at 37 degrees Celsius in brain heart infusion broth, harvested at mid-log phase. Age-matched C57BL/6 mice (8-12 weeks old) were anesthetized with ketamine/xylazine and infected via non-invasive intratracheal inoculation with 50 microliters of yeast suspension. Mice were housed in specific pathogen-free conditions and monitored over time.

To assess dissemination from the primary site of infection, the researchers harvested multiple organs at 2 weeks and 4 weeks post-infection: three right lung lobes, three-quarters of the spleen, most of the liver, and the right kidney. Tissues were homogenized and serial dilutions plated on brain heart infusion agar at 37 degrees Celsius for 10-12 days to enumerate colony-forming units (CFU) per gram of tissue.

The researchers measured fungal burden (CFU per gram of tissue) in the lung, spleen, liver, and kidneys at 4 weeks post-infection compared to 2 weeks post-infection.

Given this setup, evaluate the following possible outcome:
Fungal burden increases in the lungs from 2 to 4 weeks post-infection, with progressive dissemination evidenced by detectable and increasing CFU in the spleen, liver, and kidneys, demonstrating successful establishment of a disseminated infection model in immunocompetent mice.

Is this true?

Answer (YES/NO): NO